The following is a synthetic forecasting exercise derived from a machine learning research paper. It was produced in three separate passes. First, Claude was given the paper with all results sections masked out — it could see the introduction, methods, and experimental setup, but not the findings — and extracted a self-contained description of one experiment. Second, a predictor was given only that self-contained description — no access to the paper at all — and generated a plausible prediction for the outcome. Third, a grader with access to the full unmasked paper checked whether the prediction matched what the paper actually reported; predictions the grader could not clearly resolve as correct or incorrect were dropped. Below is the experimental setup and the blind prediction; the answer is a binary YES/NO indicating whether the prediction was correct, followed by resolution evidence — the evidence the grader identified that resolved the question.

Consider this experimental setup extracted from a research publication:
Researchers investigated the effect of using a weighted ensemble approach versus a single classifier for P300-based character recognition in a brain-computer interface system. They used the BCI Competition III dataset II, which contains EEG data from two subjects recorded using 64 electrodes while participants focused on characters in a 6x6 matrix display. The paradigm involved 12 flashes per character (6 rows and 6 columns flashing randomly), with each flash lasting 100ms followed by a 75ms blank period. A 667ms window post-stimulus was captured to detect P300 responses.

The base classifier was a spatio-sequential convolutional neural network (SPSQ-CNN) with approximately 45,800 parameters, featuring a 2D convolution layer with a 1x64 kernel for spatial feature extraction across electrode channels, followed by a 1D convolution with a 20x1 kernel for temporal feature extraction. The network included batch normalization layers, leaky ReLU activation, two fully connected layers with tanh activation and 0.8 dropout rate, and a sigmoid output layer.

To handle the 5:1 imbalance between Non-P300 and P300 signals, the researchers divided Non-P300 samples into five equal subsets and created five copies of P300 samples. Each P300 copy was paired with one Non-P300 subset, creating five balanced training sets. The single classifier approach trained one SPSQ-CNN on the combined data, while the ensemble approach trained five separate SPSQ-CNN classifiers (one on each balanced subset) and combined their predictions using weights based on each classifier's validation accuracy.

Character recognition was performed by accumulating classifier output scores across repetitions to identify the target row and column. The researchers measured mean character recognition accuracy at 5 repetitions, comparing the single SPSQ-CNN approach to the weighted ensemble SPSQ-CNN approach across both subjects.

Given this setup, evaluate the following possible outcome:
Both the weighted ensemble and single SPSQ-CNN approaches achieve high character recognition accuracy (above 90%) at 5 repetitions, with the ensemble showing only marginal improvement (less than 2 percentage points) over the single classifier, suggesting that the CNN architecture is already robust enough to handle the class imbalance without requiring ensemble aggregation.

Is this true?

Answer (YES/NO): NO